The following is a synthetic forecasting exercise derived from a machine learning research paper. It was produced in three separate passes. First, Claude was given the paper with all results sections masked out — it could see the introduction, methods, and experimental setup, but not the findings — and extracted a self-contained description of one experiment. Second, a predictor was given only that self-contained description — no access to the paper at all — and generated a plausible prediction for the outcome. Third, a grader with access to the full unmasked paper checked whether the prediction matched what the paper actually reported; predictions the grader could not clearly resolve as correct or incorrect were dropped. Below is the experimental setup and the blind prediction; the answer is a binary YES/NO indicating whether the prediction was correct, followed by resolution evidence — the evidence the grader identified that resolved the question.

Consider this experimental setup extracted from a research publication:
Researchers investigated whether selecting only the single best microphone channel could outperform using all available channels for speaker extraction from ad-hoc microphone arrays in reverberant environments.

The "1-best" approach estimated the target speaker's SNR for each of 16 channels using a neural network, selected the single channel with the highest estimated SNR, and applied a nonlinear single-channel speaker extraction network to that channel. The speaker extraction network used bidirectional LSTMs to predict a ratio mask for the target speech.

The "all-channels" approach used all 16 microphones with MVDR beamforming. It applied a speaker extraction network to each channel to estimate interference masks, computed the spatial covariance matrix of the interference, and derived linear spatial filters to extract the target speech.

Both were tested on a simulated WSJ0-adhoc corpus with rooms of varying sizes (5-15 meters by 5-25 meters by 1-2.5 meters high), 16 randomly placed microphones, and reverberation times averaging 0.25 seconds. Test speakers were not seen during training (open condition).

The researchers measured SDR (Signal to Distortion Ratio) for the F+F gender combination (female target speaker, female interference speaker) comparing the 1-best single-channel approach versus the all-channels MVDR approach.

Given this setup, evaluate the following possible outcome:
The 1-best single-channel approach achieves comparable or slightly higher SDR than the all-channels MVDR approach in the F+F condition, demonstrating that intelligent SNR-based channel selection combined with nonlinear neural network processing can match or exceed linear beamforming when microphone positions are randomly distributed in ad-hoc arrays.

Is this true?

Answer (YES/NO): NO